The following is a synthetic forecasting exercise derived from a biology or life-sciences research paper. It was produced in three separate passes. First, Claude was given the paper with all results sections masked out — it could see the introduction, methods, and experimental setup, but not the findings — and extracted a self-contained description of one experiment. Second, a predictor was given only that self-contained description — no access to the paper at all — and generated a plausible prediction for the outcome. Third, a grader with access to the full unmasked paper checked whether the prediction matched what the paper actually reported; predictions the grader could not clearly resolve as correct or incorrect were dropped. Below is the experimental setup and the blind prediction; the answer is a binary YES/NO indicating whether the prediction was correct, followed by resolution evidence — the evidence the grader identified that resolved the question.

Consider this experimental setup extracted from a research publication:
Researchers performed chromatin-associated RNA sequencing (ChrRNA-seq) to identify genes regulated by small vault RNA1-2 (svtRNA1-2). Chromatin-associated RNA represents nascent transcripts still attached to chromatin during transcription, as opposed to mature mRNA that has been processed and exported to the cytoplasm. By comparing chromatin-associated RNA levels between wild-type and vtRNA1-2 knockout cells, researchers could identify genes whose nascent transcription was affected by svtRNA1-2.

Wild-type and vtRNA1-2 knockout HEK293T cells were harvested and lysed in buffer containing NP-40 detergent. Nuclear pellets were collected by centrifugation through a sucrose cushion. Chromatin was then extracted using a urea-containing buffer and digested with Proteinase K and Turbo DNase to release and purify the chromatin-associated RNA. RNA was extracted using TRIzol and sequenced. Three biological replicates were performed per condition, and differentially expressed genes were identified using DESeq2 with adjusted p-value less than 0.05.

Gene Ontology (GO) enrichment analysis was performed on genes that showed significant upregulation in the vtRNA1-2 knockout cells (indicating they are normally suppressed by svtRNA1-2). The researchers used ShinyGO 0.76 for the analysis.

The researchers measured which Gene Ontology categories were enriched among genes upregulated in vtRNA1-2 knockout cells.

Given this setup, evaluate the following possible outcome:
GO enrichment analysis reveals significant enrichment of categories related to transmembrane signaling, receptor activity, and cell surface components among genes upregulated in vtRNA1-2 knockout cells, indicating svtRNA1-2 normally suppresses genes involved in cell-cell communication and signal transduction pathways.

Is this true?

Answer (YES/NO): NO